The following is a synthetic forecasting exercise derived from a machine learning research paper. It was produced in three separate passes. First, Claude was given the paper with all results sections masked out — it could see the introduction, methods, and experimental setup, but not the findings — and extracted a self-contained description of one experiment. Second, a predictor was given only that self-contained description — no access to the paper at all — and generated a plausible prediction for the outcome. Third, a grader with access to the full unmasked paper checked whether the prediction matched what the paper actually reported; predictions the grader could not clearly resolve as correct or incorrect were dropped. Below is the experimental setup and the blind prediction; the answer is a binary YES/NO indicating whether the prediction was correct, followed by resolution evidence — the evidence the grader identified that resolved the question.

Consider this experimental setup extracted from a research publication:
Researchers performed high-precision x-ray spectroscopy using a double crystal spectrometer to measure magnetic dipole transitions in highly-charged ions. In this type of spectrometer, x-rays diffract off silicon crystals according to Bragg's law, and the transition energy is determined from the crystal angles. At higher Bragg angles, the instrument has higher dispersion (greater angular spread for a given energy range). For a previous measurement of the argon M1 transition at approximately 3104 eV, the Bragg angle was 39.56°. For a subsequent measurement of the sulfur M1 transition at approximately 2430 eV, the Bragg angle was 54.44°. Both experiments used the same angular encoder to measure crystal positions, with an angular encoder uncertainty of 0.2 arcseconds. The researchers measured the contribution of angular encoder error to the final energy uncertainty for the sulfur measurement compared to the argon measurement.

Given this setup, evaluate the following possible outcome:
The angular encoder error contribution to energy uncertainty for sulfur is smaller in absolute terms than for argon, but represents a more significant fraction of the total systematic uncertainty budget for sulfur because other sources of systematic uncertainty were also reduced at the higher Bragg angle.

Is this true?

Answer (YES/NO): NO